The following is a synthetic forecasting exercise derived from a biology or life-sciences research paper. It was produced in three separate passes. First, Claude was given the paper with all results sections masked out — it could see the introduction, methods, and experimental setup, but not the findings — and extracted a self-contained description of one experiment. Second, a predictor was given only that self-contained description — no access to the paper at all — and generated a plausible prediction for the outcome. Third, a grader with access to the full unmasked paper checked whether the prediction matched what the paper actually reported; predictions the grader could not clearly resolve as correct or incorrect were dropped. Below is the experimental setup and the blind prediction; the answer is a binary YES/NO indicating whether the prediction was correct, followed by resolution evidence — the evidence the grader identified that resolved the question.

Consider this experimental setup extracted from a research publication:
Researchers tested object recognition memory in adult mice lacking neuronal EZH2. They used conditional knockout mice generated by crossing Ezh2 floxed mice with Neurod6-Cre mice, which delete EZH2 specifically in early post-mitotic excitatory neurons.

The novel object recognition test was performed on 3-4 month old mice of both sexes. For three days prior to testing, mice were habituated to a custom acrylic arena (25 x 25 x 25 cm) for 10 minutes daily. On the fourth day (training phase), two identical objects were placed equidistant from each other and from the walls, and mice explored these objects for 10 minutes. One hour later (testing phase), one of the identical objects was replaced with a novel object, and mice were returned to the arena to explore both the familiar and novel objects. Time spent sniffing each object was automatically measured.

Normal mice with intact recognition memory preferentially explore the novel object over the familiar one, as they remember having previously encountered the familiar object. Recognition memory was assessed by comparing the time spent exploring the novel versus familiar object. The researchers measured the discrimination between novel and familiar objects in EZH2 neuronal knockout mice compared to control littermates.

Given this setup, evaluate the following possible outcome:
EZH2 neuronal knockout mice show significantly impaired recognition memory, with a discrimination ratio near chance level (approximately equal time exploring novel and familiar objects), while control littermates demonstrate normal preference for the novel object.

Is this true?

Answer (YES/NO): NO